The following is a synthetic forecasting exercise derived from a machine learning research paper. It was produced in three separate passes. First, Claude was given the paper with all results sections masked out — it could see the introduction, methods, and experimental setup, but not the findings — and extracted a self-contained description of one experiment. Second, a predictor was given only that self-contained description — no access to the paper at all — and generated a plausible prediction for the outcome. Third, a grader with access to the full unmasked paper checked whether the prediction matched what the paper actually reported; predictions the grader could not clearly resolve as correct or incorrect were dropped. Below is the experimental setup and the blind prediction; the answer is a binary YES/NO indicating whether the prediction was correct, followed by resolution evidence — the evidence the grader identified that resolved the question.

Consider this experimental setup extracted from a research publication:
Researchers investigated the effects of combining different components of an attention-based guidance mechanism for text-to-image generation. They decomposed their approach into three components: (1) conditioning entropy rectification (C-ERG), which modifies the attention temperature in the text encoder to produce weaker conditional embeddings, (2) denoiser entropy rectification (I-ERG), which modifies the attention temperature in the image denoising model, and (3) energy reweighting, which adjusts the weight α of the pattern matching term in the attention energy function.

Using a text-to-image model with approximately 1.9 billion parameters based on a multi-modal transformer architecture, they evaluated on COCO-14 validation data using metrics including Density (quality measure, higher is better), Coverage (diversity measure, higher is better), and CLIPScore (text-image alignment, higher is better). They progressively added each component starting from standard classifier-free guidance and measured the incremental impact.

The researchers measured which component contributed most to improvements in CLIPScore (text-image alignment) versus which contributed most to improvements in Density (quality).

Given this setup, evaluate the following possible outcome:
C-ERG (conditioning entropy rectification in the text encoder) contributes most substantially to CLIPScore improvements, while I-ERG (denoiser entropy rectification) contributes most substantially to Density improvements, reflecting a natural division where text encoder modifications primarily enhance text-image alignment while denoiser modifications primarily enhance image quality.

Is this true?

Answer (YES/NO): YES